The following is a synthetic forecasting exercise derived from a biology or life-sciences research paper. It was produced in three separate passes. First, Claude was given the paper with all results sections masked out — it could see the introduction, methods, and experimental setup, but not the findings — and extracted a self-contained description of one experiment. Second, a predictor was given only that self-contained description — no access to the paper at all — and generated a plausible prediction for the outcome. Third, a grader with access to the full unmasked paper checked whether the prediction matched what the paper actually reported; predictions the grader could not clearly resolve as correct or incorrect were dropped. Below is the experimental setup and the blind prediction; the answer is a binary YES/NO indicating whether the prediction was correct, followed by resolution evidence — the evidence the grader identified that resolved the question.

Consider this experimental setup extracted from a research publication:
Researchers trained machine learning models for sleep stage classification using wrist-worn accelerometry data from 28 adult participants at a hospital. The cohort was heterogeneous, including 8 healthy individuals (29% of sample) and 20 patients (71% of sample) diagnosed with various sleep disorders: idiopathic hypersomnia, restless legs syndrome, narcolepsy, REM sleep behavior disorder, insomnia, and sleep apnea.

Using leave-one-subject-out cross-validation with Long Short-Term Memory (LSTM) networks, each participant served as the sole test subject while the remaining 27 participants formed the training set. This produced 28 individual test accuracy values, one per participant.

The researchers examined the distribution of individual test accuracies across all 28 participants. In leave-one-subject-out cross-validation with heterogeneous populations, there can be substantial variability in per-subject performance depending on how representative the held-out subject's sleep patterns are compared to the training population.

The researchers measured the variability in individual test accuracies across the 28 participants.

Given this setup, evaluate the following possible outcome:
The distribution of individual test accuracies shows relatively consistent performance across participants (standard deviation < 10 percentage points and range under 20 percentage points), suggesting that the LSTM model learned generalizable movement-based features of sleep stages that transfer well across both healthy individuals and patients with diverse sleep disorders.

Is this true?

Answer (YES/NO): NO